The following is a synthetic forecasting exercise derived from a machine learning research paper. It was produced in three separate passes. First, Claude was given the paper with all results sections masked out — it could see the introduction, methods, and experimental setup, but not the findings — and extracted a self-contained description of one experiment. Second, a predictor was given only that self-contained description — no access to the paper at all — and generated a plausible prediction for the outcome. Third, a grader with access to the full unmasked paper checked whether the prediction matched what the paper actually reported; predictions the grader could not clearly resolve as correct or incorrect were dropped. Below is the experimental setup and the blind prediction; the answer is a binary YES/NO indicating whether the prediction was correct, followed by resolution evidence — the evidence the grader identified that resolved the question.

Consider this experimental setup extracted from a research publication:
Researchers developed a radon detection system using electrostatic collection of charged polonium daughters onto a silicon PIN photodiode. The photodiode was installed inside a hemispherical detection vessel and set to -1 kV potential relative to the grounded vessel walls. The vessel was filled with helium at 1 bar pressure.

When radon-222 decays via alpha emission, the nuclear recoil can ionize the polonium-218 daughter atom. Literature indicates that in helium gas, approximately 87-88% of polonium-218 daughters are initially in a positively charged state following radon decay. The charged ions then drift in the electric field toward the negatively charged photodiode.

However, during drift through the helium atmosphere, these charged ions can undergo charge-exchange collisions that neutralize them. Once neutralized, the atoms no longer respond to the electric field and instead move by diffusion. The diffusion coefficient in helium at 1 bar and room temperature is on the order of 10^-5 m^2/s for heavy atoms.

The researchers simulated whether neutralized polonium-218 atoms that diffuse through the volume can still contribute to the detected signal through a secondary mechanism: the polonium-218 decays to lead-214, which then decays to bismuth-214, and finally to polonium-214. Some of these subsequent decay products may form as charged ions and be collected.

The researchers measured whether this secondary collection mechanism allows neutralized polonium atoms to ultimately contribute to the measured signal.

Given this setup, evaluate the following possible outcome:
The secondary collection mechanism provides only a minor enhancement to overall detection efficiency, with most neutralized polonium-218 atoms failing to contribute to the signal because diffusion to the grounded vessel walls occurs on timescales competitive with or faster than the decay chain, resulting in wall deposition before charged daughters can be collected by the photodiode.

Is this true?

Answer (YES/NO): NO